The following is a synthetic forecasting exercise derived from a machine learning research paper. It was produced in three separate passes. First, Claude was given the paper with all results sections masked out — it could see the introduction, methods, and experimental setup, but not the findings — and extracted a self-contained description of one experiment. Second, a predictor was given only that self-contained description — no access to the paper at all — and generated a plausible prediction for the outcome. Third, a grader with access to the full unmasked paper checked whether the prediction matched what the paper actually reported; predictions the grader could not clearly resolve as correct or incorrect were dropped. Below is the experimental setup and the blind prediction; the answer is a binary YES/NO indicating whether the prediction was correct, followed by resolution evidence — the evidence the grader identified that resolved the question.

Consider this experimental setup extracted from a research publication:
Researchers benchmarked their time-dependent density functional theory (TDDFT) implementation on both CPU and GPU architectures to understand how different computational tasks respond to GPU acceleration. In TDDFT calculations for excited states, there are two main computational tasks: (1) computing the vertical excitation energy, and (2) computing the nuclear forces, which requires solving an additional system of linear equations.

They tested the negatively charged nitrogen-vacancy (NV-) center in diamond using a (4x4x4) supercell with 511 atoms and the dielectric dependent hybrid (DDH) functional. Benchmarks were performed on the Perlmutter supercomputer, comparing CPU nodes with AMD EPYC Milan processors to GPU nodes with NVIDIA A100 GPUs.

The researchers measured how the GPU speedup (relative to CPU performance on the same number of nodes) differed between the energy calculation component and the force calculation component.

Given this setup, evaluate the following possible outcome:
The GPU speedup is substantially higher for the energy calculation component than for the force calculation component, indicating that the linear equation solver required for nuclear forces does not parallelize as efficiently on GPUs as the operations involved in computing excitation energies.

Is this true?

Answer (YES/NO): NO